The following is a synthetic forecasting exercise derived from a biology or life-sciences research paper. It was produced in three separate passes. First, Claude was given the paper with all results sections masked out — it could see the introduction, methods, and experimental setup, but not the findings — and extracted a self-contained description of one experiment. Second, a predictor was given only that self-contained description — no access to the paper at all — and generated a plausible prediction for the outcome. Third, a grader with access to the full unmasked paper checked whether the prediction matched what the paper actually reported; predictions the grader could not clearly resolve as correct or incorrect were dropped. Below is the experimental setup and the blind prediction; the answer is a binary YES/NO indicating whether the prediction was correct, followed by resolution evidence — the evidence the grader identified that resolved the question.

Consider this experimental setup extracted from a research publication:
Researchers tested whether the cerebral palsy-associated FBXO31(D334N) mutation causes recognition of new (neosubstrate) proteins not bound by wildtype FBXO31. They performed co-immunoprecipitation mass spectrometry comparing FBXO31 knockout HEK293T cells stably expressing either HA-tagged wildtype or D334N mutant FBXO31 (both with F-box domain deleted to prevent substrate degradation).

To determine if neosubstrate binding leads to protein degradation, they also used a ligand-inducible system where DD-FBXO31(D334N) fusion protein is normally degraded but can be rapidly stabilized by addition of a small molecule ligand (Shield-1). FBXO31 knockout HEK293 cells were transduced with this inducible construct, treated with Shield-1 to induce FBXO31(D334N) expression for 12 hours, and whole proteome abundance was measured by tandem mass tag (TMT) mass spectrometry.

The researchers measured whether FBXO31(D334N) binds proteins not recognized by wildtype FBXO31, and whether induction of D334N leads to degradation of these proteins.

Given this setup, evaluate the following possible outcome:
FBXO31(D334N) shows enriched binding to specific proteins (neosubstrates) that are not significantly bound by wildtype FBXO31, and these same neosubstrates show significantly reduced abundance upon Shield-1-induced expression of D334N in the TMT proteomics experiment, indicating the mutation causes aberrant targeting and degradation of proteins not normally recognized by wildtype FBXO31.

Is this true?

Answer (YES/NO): YES